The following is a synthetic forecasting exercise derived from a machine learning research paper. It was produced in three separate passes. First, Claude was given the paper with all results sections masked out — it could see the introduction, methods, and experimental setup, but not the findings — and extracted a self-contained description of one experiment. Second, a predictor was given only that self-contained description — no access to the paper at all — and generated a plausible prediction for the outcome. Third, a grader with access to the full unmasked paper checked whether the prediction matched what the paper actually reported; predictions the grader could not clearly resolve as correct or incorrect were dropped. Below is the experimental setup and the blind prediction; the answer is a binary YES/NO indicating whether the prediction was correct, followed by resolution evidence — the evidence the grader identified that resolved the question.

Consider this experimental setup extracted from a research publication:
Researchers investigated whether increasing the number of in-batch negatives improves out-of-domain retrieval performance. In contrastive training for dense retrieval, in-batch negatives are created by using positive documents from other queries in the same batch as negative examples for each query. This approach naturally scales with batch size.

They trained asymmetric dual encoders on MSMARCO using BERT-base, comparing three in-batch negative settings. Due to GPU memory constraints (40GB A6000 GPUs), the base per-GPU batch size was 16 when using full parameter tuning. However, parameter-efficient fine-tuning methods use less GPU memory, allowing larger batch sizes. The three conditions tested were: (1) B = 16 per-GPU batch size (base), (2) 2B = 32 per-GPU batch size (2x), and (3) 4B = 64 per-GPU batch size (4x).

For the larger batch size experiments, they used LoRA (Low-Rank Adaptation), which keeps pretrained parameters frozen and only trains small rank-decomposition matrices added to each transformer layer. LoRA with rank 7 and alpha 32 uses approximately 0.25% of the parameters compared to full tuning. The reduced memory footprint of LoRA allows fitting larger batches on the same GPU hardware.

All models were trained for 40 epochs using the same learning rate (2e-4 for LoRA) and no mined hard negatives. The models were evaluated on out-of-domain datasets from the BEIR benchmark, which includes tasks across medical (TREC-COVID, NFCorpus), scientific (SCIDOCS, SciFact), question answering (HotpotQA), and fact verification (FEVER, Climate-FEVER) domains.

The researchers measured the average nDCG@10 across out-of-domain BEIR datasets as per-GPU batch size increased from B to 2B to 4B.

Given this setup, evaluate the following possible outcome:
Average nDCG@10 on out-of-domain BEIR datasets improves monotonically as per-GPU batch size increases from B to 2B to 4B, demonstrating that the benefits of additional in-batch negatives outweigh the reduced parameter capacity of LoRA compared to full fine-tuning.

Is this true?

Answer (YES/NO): YES